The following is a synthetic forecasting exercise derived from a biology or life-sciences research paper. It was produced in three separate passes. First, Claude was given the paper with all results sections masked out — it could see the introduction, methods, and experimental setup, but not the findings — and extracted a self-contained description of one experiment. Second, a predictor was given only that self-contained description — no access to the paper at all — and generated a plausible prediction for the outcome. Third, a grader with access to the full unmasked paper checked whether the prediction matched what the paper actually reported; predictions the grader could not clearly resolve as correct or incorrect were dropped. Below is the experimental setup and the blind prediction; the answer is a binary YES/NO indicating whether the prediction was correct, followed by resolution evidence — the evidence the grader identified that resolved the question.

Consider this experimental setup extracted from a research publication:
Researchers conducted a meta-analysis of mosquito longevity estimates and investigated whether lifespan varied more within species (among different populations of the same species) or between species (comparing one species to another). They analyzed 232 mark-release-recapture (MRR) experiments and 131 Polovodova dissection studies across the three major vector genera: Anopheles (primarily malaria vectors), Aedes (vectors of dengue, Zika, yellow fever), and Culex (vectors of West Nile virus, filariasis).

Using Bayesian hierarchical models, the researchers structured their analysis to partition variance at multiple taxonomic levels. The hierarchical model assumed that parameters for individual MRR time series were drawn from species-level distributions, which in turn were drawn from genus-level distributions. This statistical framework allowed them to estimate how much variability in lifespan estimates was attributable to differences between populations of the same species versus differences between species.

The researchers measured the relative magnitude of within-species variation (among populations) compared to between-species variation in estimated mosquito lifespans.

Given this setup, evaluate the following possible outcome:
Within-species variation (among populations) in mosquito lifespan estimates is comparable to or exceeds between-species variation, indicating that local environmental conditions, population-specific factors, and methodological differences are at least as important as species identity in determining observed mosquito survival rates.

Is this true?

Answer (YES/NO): YES